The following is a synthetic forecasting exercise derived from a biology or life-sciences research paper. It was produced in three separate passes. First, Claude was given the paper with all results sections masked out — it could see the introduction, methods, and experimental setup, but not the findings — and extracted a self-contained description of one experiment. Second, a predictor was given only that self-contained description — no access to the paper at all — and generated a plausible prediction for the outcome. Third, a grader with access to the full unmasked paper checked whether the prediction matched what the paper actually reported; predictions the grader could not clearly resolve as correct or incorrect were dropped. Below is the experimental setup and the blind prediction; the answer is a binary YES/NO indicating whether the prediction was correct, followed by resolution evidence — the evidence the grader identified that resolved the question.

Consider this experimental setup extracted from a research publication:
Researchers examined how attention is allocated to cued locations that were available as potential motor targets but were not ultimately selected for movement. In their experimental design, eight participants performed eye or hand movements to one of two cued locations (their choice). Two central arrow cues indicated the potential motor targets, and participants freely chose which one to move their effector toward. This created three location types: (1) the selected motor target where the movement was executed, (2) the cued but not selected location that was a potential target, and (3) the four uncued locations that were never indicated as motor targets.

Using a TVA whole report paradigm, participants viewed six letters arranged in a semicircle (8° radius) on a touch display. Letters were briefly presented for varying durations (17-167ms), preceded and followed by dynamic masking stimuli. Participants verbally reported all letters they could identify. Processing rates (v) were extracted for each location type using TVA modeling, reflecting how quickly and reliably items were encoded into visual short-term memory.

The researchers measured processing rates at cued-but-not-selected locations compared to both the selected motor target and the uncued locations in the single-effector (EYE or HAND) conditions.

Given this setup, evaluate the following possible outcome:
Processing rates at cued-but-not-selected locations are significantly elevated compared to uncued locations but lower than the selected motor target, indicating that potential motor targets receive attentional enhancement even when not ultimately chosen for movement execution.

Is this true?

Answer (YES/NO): YES